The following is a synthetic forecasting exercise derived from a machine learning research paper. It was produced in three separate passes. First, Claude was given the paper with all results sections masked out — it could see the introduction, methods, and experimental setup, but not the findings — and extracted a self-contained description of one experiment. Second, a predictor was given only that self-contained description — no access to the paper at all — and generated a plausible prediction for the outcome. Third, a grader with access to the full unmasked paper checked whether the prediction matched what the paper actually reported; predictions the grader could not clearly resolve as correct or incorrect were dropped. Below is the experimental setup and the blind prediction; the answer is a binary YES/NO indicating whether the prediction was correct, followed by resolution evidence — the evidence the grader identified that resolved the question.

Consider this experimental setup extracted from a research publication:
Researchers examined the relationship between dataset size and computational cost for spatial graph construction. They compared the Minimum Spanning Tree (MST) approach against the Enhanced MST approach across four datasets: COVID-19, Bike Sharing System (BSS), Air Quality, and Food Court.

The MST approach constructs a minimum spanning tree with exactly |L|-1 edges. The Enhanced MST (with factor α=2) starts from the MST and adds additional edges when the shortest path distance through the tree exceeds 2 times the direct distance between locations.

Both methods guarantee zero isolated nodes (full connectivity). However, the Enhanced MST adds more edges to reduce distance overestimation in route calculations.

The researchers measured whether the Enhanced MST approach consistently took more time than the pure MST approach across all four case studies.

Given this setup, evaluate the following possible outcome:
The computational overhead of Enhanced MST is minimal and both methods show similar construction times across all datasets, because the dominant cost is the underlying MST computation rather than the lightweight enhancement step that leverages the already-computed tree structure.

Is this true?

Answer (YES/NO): NO